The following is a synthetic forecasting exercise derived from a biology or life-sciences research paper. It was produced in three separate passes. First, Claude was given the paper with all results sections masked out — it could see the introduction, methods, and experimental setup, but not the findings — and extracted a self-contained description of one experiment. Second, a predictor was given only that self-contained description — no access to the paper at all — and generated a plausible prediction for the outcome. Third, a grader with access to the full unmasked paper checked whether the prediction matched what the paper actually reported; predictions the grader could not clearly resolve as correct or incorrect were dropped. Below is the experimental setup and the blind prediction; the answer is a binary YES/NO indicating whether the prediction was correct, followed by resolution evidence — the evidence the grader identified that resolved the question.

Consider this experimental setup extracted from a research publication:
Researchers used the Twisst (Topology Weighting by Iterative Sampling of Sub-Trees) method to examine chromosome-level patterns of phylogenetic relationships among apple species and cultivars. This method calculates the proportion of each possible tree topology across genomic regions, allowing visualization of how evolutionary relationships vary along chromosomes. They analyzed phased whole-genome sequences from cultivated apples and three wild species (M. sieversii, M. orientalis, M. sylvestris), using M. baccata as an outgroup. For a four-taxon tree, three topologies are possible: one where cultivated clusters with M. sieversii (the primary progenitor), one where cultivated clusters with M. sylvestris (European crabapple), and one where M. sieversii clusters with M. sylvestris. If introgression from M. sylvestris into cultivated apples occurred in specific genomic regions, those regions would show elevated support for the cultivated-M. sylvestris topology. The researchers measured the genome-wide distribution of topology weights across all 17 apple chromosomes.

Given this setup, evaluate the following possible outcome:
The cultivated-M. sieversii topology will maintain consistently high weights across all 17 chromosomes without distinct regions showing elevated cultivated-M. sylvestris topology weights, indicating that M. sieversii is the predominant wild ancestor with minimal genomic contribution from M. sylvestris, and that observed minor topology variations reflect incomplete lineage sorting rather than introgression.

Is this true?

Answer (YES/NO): NO